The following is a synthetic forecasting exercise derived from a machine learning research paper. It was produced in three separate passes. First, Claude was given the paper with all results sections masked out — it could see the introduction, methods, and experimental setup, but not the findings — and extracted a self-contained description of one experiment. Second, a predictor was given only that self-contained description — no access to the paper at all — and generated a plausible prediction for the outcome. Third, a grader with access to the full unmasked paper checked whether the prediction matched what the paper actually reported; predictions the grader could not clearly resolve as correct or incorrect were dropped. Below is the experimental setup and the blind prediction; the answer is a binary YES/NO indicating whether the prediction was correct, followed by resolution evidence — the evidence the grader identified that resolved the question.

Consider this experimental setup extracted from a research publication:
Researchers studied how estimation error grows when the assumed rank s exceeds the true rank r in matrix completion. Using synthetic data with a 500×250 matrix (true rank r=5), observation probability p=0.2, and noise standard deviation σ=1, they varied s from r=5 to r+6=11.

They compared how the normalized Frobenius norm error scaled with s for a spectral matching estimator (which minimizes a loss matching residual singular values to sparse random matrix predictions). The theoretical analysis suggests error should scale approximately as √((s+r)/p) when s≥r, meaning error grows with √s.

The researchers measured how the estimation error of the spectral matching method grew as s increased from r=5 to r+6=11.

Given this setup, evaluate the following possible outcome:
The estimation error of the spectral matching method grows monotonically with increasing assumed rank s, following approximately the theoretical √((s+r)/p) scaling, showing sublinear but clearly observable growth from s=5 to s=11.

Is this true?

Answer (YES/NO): YES